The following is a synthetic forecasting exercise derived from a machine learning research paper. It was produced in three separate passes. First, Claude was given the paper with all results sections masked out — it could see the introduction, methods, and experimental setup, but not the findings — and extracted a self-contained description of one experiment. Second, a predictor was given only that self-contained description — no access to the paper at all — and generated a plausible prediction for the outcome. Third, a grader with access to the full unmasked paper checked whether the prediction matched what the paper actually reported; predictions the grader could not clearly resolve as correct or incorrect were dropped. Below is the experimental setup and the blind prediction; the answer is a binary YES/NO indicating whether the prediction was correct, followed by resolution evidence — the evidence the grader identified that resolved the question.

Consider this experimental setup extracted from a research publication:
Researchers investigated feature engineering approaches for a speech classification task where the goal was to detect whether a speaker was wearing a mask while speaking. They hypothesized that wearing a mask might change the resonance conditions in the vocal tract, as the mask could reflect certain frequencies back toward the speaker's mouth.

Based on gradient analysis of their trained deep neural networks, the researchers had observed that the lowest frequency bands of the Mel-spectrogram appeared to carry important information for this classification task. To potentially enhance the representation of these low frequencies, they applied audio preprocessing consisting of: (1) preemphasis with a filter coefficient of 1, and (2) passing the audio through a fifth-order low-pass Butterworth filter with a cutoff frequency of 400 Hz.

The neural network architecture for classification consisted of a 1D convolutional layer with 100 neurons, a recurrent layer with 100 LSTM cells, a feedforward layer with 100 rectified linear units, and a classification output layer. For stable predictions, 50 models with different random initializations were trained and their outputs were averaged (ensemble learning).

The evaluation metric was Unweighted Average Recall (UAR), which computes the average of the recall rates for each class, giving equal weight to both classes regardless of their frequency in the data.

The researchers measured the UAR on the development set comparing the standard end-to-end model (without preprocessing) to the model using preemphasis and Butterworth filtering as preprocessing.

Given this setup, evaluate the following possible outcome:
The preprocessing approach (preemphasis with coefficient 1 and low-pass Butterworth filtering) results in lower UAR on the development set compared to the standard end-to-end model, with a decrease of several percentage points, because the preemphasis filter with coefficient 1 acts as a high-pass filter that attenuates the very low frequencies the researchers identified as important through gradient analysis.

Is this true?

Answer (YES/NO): YES